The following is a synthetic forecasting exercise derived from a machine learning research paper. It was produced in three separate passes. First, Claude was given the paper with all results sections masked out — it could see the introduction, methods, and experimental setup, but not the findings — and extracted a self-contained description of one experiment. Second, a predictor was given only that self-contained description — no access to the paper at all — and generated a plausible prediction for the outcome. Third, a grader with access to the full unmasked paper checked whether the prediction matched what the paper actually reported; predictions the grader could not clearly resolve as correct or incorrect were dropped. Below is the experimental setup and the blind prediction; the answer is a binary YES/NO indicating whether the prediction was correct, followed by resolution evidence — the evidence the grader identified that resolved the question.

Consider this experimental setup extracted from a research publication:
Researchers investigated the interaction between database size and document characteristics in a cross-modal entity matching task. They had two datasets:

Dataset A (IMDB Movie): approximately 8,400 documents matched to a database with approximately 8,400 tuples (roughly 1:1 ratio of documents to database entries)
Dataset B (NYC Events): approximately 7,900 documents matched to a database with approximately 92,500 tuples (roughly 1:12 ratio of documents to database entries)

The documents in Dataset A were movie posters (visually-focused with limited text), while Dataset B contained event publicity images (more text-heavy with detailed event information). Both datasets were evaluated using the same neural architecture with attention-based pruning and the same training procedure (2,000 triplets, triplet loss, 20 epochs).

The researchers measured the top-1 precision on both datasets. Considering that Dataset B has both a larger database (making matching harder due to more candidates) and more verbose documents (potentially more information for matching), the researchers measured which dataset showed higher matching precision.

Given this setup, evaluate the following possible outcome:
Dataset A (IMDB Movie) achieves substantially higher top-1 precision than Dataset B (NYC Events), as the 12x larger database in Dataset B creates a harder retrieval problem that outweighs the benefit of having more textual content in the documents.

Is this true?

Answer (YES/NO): YES